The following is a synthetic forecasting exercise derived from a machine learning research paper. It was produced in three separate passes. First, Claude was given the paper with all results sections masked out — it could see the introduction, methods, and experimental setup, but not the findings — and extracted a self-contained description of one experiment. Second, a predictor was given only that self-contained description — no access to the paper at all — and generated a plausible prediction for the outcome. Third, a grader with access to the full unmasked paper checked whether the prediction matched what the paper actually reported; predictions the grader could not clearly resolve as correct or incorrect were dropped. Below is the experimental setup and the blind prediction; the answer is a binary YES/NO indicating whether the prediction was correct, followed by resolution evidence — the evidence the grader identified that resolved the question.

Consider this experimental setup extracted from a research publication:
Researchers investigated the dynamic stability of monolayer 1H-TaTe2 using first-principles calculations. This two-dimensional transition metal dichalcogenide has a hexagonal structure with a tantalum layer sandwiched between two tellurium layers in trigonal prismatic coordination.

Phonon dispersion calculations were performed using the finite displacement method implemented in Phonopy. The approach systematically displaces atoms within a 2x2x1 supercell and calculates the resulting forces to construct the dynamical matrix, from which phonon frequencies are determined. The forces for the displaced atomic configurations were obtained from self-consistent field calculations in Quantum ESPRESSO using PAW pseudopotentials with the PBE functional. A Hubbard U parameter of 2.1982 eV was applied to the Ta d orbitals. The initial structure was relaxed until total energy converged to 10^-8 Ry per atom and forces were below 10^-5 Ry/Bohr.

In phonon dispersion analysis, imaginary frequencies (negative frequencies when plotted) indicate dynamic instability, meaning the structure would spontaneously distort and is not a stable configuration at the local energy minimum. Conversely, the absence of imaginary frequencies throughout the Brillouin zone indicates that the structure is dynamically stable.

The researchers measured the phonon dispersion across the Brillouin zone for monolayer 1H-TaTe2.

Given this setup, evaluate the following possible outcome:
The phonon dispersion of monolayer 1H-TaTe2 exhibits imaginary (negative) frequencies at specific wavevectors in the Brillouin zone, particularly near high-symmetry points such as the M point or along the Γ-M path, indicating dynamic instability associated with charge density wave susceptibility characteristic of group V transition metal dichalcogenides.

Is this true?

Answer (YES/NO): NO